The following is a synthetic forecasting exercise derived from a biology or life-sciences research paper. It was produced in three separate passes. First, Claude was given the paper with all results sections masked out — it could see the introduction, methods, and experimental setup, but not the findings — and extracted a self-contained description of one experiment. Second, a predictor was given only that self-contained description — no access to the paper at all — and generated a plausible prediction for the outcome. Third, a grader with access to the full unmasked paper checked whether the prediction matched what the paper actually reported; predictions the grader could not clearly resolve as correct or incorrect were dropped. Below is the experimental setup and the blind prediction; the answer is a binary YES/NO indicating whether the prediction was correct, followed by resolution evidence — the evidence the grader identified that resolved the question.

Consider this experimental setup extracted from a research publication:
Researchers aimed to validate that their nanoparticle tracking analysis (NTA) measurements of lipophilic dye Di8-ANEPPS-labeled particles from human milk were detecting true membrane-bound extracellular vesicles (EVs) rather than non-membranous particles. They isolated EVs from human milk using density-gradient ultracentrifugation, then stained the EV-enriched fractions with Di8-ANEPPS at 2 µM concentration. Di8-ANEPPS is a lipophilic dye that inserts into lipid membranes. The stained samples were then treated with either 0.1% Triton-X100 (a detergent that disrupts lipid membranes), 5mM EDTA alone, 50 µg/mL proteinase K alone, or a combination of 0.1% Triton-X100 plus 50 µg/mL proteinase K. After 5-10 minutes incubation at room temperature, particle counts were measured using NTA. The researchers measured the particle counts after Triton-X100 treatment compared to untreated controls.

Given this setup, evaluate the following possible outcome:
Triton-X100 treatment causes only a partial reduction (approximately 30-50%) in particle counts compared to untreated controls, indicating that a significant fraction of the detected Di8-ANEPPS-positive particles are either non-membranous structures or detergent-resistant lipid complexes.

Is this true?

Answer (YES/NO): NO